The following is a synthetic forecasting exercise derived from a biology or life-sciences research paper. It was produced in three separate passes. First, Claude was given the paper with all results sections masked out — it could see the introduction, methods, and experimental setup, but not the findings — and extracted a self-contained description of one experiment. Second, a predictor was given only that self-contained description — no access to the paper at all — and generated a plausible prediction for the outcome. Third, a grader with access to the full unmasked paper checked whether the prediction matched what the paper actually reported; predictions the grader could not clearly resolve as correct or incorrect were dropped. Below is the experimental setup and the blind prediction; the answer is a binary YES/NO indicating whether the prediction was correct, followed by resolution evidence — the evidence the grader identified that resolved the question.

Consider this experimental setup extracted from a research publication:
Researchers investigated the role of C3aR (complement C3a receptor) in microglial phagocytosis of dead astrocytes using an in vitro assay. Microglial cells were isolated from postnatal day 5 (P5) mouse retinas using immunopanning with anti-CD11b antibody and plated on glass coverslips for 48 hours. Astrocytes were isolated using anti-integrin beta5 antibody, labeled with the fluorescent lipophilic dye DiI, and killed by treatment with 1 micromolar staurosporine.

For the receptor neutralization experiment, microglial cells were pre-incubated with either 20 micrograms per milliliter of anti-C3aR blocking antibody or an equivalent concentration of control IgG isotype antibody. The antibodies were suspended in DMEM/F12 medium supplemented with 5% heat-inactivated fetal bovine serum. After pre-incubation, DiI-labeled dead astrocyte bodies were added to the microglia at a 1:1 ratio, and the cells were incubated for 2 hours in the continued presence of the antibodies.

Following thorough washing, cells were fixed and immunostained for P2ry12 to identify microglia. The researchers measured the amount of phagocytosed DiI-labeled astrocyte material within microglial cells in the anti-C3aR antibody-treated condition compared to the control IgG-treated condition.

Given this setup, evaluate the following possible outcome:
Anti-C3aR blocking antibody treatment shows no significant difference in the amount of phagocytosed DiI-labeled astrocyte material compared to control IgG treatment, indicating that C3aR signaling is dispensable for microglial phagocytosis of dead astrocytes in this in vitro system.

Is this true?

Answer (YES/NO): NO